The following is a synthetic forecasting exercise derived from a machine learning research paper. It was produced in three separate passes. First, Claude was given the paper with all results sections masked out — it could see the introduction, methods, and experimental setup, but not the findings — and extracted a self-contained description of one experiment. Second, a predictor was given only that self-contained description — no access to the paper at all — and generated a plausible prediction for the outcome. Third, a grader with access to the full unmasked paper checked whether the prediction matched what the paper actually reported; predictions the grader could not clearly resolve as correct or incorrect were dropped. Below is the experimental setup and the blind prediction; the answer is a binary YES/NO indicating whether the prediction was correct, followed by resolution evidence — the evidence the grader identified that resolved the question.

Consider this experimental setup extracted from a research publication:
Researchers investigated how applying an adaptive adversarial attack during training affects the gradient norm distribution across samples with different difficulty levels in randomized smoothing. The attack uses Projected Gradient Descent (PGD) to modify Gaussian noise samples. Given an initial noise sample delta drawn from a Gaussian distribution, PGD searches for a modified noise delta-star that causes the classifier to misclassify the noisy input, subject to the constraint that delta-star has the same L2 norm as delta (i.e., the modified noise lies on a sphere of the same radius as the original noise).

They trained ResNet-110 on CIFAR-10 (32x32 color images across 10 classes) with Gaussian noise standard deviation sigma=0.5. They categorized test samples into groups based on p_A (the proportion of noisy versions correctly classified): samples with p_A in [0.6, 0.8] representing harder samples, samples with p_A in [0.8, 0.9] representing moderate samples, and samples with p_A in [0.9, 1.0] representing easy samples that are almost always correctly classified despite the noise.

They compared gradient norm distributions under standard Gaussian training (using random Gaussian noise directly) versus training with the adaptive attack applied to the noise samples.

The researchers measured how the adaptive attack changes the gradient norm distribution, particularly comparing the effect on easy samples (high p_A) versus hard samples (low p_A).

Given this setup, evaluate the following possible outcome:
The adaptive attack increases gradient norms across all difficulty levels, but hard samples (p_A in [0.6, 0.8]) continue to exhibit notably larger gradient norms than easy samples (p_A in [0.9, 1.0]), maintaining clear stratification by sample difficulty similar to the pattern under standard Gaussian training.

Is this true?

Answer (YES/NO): NO